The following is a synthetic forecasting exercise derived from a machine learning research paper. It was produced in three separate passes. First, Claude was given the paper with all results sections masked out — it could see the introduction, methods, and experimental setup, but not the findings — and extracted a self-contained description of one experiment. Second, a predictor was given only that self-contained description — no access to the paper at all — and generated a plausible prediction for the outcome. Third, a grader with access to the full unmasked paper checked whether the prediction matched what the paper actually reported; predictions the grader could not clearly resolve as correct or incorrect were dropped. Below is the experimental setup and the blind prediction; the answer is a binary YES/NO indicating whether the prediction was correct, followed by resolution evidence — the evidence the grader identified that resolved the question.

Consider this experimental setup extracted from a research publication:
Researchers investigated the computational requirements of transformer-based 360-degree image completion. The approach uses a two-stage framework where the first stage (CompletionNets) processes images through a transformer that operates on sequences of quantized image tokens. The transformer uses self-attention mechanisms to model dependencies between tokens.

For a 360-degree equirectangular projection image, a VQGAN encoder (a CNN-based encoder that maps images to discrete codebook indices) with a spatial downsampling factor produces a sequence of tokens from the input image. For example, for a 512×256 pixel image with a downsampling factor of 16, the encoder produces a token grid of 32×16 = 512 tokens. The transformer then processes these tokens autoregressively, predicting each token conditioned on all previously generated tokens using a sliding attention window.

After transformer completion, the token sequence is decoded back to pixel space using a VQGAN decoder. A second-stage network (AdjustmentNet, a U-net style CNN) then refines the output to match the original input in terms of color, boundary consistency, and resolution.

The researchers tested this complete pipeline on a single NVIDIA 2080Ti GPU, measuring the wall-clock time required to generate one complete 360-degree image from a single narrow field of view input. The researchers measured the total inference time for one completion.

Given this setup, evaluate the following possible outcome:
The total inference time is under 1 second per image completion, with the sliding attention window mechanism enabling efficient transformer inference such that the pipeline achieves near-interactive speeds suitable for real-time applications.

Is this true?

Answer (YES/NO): NO